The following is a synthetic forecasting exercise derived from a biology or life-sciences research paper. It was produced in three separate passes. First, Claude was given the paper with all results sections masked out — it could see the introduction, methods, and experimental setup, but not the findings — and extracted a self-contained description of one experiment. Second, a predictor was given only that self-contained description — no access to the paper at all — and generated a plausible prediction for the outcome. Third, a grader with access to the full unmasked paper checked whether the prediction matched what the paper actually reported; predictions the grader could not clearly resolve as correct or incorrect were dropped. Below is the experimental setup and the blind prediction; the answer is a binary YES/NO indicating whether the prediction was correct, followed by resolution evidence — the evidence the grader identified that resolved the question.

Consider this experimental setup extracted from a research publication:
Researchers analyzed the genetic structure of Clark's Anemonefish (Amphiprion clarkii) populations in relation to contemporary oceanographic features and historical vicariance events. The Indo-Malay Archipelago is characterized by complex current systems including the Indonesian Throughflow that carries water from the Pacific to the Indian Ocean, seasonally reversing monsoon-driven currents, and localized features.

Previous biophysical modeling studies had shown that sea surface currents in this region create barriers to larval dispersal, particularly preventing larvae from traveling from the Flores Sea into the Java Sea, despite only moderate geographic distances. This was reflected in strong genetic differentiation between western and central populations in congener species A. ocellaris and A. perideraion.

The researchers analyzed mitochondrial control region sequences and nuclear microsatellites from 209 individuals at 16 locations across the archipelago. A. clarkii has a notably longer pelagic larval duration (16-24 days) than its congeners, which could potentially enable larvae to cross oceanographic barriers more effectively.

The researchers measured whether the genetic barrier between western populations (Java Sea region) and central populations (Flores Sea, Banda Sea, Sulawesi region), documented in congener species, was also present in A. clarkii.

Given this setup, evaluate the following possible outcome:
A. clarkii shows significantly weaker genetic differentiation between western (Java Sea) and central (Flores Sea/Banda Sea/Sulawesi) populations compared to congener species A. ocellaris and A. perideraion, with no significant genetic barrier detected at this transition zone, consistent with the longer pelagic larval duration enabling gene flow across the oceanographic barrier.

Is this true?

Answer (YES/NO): NO